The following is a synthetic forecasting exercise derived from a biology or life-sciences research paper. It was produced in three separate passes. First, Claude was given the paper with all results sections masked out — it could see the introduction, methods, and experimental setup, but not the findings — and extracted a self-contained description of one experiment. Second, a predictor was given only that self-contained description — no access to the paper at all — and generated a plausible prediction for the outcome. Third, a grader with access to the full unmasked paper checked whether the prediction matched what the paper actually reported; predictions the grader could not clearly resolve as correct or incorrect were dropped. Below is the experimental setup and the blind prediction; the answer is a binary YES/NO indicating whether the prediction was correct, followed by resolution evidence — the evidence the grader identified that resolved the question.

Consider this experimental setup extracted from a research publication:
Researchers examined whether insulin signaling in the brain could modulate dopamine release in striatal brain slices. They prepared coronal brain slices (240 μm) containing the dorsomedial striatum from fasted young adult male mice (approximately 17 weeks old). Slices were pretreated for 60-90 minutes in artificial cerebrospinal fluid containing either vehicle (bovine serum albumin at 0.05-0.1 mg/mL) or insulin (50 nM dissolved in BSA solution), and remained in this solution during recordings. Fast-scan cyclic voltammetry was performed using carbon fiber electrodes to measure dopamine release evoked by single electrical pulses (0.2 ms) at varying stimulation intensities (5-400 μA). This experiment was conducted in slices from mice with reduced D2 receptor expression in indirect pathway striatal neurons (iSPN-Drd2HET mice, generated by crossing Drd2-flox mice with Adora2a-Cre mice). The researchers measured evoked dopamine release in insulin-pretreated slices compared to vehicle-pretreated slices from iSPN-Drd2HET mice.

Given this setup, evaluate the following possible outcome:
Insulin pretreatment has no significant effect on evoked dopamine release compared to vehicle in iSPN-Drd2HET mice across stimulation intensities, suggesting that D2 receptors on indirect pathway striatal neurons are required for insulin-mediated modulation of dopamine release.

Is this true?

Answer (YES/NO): NO